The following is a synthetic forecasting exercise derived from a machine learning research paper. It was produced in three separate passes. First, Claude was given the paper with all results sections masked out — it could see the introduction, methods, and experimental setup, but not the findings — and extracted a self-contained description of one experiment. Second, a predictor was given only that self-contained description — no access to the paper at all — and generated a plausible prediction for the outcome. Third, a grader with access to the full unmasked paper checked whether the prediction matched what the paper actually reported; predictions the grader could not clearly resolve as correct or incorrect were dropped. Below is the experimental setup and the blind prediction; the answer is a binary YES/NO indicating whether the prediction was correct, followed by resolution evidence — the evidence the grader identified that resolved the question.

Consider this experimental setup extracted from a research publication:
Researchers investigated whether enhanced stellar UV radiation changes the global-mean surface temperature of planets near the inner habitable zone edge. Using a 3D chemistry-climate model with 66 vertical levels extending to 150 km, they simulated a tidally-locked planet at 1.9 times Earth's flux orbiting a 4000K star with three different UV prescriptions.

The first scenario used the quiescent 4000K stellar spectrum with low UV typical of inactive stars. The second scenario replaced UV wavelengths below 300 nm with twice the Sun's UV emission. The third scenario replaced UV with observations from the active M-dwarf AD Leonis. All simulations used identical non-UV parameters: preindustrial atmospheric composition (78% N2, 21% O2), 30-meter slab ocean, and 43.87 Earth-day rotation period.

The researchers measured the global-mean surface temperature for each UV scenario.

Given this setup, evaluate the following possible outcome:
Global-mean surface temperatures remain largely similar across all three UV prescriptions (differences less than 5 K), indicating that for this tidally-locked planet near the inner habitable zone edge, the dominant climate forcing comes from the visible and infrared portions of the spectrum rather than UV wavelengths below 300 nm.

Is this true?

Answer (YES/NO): NO